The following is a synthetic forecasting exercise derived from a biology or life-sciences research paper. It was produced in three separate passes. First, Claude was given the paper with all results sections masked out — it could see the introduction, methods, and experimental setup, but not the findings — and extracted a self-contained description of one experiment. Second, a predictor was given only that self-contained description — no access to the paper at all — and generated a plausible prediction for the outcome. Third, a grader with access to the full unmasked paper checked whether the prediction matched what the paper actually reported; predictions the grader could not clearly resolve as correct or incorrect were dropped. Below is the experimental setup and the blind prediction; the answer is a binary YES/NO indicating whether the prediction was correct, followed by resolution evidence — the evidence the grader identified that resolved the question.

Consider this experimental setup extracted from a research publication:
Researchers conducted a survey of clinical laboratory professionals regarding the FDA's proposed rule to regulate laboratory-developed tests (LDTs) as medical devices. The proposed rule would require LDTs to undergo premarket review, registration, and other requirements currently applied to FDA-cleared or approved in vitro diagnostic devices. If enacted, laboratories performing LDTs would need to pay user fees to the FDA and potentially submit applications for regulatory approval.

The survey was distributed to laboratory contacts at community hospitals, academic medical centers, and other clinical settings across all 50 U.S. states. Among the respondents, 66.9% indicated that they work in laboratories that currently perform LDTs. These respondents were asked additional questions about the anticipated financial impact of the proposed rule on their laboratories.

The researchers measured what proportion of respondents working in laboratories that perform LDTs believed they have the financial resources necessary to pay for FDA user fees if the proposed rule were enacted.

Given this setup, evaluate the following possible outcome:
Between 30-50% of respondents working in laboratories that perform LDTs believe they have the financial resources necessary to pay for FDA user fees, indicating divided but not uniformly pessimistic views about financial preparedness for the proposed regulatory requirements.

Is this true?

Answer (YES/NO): NO